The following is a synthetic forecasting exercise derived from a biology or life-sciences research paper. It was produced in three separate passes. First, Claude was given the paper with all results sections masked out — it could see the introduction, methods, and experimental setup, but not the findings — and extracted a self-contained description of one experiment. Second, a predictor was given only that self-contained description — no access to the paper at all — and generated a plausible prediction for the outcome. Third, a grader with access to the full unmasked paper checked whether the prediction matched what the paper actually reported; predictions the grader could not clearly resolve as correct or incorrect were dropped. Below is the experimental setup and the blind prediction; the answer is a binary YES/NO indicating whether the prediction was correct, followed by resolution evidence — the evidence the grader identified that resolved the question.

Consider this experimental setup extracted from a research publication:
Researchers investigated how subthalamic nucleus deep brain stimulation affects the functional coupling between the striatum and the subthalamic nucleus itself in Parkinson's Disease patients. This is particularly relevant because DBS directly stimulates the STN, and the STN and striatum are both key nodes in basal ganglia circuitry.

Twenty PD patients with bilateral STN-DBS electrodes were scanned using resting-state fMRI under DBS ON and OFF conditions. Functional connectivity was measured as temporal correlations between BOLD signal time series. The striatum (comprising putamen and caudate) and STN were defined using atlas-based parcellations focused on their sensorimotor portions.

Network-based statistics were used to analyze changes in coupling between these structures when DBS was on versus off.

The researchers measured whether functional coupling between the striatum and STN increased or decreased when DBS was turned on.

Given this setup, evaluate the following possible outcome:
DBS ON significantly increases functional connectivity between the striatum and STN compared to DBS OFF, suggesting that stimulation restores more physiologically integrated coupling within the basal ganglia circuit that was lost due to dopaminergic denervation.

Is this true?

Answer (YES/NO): NO